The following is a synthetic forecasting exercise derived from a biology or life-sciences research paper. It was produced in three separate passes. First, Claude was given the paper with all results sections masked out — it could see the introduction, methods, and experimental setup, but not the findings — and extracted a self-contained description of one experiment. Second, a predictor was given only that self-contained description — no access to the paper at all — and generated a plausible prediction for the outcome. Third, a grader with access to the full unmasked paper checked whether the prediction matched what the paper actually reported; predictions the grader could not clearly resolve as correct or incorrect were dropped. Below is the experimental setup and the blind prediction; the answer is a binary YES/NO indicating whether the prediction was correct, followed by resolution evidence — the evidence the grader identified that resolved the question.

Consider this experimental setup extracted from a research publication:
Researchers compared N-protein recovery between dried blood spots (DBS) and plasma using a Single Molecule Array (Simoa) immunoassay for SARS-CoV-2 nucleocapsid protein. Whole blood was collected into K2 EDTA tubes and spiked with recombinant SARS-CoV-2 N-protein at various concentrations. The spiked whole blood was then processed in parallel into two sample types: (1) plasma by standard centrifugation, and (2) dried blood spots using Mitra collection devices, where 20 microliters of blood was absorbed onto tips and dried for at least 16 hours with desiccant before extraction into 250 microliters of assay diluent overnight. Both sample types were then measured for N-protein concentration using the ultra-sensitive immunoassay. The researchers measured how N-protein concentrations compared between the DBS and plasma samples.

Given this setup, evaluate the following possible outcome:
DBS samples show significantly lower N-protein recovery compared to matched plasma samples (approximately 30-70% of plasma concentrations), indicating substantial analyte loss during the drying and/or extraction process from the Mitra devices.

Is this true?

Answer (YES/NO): NO